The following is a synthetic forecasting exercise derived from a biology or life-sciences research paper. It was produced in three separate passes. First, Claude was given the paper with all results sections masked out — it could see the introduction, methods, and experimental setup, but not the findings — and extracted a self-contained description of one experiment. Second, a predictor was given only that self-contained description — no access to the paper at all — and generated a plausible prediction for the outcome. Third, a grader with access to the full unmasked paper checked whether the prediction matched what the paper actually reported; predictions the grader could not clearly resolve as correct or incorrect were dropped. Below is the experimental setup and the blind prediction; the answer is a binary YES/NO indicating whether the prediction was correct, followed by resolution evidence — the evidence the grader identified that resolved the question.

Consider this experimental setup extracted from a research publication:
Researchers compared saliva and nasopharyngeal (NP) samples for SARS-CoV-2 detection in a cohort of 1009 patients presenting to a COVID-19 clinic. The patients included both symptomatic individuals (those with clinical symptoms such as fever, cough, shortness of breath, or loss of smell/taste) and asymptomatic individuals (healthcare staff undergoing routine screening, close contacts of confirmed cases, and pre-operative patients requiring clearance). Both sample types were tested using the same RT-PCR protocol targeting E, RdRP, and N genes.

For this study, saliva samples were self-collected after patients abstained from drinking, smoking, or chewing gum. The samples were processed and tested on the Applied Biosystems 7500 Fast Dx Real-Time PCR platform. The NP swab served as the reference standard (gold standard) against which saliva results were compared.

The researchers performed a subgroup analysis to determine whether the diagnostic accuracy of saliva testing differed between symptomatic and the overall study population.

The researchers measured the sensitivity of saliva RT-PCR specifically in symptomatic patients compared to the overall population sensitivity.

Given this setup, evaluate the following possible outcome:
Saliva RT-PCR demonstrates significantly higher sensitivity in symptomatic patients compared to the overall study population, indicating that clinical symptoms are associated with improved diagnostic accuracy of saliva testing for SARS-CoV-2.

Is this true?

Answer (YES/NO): NO